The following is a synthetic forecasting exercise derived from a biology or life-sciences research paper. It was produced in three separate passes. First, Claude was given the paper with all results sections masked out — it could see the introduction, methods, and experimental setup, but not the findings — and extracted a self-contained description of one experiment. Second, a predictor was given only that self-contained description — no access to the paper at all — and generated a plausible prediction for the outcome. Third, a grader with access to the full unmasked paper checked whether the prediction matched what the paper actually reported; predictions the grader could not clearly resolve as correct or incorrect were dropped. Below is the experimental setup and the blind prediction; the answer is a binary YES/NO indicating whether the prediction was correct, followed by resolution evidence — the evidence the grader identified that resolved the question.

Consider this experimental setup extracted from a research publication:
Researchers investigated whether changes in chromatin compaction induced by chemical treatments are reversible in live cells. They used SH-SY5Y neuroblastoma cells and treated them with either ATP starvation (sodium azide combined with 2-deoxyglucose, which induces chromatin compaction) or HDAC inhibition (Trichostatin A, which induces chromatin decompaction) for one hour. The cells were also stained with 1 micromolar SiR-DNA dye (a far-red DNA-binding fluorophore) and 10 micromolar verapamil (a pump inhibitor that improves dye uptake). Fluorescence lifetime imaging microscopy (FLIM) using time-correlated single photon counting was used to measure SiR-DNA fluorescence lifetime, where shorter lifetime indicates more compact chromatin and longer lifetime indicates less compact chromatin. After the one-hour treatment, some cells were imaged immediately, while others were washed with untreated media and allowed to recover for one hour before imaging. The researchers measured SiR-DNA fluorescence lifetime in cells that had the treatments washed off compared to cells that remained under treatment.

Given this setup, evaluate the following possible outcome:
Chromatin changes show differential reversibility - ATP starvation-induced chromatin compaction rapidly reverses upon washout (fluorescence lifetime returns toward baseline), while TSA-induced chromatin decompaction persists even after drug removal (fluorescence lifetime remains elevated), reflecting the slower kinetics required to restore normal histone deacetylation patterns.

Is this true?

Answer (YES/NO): NO